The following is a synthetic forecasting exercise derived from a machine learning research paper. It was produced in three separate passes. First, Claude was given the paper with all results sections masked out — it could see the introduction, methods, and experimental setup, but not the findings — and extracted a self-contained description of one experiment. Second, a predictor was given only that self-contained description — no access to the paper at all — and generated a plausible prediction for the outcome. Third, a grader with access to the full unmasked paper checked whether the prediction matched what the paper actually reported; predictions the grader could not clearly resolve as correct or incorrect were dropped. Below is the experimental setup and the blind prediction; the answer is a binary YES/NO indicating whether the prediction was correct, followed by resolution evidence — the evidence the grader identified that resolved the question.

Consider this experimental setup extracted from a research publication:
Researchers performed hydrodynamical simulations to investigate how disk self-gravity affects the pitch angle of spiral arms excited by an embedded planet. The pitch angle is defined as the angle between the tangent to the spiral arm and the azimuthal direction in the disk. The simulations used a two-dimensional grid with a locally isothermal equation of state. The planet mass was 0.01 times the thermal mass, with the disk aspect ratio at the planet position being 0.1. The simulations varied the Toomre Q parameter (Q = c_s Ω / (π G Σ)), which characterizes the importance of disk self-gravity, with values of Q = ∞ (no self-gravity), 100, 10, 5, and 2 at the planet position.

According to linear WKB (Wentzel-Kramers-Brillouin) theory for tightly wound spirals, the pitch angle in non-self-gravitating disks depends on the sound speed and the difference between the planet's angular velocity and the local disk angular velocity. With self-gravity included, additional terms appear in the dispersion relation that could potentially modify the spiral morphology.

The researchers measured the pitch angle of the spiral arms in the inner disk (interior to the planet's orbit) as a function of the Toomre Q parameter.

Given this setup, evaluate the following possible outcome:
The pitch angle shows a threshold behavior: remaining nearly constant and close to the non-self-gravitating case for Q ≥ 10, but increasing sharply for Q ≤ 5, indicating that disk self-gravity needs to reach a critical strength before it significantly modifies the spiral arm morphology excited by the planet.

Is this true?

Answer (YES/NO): NO